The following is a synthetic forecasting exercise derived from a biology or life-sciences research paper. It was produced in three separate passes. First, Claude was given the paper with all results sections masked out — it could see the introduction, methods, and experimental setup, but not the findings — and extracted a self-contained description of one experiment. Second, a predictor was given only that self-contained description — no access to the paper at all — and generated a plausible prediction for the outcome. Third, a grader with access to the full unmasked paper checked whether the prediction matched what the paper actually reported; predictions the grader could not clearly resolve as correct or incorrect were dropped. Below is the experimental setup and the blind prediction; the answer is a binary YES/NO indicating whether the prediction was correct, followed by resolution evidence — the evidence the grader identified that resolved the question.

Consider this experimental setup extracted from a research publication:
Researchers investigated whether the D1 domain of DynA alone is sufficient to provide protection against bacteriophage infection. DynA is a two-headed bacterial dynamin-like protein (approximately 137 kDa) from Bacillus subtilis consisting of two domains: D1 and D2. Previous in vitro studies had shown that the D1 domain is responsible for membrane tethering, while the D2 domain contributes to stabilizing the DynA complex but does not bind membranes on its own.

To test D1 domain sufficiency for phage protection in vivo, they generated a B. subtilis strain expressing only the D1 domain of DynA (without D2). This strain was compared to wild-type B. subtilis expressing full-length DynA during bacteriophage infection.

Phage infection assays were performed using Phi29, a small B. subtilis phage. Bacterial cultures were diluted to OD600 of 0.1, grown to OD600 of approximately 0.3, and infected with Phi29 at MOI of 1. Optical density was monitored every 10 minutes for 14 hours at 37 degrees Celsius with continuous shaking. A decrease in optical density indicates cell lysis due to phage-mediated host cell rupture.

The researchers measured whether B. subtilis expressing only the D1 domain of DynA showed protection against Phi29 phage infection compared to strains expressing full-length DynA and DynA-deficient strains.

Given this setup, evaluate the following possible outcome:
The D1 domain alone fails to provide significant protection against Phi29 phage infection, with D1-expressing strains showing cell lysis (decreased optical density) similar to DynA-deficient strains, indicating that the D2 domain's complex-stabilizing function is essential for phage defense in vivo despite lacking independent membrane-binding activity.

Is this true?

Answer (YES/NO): NO